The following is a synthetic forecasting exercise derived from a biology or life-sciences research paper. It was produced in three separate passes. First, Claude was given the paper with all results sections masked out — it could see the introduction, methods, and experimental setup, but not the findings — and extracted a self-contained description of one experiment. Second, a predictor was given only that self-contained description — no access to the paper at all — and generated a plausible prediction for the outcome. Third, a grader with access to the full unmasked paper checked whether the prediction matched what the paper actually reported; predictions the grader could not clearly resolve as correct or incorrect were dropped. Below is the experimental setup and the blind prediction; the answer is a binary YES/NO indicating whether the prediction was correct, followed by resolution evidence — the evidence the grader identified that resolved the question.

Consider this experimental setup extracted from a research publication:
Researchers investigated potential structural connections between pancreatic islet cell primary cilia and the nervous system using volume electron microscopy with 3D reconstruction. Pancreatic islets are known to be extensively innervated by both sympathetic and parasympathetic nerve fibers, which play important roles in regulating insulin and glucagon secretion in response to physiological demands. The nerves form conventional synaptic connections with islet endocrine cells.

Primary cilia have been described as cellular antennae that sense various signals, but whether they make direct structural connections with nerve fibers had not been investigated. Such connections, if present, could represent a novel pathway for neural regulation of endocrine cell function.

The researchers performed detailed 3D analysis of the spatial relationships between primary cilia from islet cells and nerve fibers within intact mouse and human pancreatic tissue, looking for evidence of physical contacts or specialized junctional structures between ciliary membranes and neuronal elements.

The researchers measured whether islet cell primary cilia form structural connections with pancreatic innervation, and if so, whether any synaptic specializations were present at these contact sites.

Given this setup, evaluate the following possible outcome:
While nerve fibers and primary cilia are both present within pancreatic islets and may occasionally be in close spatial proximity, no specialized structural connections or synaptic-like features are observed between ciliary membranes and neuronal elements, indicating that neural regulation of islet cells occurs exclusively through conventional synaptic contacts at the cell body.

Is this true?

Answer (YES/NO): NO